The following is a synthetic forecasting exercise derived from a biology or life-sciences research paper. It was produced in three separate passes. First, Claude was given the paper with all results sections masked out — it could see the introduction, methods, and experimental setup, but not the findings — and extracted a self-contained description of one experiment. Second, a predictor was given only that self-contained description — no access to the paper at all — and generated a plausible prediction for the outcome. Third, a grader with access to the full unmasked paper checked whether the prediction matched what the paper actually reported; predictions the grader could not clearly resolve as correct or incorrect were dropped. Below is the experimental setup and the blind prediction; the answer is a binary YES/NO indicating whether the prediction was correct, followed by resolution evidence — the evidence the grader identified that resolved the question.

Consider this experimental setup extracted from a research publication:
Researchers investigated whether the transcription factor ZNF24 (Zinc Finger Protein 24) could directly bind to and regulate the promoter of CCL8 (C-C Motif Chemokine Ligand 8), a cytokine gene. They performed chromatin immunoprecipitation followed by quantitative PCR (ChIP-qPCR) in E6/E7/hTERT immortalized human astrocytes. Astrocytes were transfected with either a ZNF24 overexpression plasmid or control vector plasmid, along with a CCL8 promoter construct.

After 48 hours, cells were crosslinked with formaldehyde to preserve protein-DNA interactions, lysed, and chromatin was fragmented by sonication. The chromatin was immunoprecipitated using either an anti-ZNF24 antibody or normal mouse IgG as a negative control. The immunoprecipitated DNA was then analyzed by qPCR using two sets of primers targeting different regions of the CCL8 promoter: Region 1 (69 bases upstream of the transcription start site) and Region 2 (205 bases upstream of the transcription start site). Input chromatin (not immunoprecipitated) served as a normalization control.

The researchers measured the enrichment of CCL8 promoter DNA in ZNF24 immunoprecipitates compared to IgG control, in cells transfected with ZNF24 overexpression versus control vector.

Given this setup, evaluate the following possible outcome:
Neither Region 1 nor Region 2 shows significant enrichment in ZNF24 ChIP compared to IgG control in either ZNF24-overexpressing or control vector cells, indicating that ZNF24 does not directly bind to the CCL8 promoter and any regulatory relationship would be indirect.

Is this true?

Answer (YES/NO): NO